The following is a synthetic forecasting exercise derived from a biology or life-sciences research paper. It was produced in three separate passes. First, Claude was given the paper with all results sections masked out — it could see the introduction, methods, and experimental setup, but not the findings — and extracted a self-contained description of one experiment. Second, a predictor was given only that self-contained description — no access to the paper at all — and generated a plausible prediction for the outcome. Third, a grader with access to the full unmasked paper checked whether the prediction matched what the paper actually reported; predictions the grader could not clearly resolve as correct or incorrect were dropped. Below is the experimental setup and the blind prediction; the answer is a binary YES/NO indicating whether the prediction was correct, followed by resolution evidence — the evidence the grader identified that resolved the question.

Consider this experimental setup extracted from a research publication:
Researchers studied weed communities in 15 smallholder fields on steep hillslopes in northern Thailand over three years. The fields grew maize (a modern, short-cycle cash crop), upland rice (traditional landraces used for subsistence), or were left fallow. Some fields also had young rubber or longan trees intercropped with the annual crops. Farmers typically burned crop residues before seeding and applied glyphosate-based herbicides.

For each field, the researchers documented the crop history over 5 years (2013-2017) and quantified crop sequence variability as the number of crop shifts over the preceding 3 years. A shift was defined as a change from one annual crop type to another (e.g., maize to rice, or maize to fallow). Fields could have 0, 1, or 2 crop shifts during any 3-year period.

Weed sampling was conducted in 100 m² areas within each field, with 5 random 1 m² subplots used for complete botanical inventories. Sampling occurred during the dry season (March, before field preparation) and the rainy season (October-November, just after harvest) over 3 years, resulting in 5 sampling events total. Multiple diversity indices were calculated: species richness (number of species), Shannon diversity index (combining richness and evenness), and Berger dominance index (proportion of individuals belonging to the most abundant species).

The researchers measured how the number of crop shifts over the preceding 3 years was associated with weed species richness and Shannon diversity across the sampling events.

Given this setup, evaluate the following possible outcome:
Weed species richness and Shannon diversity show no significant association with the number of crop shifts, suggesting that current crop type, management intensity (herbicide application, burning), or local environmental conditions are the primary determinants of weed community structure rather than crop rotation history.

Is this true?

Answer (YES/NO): NO